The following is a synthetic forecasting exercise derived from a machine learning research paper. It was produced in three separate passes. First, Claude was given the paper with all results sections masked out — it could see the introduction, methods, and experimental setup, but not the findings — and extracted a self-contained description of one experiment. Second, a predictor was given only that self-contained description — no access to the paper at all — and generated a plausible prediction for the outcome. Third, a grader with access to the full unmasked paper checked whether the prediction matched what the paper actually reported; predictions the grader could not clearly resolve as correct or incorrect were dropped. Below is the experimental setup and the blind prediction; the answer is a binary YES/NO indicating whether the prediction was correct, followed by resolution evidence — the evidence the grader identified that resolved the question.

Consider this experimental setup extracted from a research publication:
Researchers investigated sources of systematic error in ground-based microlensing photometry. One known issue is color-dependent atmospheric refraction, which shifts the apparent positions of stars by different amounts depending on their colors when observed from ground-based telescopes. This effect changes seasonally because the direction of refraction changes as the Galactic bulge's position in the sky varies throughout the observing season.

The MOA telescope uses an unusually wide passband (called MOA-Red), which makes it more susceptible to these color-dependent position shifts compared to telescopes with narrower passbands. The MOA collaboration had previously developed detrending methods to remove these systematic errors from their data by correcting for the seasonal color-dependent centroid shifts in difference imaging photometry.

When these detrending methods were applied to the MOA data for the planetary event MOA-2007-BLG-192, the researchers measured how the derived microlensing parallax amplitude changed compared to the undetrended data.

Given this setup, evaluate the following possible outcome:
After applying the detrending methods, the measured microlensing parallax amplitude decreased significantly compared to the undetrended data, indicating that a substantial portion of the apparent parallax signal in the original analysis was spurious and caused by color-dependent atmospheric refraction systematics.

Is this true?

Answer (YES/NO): YES